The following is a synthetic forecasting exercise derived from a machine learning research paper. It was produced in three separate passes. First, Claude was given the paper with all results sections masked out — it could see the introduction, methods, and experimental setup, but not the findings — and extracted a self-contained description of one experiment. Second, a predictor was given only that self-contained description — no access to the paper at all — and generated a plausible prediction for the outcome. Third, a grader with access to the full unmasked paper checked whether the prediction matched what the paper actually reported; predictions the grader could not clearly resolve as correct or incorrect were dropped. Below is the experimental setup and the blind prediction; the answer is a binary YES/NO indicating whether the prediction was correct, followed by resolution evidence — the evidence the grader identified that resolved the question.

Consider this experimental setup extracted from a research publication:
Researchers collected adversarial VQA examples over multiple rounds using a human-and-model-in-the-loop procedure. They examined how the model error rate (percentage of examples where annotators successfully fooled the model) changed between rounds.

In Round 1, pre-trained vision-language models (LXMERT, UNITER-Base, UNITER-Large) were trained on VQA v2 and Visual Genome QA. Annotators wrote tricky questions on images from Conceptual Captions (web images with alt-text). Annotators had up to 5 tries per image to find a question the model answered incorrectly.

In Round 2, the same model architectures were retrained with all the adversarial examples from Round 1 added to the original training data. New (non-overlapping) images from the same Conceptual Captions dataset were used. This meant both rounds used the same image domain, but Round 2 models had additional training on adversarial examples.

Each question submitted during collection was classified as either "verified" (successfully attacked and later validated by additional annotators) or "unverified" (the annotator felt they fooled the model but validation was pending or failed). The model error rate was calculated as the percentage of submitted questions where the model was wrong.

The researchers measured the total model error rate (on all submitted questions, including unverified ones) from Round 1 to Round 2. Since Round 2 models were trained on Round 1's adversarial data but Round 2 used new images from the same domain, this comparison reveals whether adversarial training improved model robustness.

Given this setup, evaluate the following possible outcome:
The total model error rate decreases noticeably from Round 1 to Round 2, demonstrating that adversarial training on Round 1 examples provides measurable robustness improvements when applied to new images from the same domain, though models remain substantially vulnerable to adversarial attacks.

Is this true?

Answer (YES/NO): NO